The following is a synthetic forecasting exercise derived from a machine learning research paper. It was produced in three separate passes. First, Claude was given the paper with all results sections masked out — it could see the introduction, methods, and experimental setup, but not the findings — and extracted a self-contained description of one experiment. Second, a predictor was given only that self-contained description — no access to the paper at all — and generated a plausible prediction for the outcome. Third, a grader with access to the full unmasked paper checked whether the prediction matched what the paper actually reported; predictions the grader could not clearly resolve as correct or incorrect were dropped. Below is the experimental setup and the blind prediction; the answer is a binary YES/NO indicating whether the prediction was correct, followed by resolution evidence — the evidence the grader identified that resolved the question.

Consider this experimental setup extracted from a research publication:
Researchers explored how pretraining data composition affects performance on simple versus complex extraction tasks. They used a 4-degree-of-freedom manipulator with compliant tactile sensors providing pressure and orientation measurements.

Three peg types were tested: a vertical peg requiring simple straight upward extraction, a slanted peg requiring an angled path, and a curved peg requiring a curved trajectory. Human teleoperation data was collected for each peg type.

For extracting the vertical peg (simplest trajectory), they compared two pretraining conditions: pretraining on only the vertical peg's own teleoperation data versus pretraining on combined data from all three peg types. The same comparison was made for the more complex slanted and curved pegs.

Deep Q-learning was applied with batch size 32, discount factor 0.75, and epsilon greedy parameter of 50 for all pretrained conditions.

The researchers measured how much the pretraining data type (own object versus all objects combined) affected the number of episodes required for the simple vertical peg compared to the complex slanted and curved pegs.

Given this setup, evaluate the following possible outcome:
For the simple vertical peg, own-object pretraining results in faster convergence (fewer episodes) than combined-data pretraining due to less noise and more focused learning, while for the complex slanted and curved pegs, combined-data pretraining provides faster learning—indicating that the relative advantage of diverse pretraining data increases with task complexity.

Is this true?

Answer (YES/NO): NO